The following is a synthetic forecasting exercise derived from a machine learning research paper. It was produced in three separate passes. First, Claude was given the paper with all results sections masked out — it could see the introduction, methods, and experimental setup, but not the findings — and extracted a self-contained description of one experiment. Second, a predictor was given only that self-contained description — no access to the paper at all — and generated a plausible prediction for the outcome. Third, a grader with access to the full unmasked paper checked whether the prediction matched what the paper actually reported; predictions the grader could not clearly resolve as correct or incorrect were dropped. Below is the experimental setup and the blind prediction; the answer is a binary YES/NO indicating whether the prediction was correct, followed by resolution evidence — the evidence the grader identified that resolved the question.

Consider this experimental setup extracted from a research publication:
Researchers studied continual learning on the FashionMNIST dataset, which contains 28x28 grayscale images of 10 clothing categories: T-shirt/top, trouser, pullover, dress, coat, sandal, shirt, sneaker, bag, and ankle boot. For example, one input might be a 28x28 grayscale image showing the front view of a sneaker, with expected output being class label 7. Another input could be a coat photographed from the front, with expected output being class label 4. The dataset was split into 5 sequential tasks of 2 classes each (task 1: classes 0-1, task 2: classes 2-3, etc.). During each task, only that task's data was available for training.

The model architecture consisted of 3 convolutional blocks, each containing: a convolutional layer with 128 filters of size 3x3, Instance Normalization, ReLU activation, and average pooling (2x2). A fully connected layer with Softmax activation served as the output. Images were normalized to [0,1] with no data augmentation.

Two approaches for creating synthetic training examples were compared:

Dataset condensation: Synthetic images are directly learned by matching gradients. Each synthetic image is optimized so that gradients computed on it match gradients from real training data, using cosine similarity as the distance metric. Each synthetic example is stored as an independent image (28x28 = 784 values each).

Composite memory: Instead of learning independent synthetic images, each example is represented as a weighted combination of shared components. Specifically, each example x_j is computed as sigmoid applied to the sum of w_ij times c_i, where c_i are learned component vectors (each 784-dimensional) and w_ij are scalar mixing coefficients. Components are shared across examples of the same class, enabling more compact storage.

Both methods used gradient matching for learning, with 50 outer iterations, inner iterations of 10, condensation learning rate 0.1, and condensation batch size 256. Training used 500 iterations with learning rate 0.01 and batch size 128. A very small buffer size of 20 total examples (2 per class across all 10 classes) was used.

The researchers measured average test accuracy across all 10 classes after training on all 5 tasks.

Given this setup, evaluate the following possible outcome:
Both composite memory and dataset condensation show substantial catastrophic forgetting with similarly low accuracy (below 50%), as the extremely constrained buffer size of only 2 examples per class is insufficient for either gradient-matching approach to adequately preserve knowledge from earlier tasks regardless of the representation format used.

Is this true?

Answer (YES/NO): NO